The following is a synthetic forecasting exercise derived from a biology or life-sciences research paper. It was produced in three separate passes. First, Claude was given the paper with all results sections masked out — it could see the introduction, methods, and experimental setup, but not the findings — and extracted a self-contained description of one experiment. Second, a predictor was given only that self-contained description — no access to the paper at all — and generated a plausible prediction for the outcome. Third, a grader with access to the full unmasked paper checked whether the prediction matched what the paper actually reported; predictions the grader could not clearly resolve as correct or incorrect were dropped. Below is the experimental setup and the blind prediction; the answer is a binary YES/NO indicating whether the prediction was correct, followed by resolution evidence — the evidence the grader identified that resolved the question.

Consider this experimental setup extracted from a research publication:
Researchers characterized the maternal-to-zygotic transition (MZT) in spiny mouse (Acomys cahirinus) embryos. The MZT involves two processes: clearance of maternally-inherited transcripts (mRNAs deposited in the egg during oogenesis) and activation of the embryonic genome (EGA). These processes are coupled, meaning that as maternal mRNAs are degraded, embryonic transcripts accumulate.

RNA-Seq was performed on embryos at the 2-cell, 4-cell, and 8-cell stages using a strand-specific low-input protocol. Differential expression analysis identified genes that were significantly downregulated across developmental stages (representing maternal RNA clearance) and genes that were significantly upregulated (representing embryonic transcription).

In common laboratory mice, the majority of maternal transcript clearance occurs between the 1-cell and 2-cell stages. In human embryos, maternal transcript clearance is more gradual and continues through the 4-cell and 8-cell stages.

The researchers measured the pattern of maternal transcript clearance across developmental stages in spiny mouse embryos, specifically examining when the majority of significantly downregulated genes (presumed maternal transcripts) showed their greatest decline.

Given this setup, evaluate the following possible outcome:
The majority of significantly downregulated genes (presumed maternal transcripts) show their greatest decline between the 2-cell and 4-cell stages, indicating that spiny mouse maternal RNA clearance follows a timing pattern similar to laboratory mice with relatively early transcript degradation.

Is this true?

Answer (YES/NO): YES